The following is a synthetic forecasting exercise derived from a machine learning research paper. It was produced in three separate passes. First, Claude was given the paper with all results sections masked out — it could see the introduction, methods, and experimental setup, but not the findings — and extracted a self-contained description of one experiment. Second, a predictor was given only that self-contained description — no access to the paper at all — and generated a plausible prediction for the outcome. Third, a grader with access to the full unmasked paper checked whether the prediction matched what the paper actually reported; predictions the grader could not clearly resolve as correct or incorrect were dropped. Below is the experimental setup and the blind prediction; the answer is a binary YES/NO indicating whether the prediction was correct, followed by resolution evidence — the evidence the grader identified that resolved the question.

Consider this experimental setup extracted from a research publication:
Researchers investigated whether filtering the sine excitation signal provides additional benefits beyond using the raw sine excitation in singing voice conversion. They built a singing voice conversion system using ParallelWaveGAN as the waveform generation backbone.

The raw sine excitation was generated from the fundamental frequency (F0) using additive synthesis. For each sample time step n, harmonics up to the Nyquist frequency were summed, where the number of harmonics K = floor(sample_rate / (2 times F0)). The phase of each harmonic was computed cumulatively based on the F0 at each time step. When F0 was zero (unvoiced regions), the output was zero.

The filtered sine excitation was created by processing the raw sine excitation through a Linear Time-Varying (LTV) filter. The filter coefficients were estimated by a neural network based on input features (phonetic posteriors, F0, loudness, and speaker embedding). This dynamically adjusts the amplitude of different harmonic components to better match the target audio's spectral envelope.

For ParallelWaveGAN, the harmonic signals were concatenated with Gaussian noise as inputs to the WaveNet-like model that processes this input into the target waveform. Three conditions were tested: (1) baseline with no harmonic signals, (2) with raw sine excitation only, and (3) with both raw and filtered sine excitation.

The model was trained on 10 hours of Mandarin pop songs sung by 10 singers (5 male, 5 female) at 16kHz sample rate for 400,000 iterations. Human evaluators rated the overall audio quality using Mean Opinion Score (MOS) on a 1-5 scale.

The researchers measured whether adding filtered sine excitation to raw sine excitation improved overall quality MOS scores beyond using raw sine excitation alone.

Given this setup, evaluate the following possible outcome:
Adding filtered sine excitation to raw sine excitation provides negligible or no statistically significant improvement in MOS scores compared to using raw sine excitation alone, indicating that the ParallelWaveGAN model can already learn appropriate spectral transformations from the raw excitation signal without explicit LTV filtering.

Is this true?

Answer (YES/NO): NO